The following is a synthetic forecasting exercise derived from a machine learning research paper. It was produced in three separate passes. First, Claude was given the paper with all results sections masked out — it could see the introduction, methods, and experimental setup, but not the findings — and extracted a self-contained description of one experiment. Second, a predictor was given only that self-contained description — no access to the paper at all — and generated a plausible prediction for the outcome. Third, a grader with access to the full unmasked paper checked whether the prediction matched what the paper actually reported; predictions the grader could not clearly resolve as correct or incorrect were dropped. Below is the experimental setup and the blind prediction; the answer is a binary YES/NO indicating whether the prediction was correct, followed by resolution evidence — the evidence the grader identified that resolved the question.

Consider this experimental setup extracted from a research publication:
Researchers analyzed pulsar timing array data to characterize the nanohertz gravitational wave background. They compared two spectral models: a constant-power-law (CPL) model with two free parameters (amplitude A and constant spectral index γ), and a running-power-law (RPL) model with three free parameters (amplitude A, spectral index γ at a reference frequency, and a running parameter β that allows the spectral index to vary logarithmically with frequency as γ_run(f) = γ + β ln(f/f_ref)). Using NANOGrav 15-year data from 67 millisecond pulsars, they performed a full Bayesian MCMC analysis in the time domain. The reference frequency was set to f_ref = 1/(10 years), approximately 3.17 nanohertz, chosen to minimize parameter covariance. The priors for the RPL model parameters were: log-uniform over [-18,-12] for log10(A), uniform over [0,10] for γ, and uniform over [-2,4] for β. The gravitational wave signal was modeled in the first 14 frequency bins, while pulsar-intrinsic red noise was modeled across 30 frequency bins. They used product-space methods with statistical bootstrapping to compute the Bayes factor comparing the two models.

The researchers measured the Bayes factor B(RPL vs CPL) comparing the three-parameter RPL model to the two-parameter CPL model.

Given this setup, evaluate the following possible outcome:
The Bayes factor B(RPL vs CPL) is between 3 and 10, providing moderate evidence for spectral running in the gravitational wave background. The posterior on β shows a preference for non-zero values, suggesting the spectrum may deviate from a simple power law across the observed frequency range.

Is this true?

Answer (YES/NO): NO